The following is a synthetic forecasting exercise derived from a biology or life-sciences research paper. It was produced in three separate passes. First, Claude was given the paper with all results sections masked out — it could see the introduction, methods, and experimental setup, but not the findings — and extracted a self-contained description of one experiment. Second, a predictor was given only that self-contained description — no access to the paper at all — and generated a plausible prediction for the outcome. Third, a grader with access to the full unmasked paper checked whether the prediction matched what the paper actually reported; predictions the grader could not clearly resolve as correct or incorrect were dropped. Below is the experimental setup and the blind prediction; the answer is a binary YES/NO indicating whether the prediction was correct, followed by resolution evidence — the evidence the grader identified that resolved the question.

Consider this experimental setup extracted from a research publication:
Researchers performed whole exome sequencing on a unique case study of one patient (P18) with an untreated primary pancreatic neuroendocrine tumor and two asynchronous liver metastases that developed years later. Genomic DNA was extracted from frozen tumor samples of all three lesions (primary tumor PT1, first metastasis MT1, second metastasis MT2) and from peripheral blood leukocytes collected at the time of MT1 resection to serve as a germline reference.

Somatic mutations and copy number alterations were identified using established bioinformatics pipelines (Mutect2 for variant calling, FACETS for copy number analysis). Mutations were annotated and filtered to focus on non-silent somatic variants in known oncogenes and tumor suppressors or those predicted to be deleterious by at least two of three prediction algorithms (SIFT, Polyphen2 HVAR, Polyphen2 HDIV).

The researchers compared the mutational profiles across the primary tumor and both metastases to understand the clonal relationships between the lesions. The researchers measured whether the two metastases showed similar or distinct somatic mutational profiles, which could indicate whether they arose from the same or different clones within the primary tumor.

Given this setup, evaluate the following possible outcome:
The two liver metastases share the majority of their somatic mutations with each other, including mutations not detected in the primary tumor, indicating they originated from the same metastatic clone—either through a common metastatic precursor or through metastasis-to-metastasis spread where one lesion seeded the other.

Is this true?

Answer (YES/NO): NO